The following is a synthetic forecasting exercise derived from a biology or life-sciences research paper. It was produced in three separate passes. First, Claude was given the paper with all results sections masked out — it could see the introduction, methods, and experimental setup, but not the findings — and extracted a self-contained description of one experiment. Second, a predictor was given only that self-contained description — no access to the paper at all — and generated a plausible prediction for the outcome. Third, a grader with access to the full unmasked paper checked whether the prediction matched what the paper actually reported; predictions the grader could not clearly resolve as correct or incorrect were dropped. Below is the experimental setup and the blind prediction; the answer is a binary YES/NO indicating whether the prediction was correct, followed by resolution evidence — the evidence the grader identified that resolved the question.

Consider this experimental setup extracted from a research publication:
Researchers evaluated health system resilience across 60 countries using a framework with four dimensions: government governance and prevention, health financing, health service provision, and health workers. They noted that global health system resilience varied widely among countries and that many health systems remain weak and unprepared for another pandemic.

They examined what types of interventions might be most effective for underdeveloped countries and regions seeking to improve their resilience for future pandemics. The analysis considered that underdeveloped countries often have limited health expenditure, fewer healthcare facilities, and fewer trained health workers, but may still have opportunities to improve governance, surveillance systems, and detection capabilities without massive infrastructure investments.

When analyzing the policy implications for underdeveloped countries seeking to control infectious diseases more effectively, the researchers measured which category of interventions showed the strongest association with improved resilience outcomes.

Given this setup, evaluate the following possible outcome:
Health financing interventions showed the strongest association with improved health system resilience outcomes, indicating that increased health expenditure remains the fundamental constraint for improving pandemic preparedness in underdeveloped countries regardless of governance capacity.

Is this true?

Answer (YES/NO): NO